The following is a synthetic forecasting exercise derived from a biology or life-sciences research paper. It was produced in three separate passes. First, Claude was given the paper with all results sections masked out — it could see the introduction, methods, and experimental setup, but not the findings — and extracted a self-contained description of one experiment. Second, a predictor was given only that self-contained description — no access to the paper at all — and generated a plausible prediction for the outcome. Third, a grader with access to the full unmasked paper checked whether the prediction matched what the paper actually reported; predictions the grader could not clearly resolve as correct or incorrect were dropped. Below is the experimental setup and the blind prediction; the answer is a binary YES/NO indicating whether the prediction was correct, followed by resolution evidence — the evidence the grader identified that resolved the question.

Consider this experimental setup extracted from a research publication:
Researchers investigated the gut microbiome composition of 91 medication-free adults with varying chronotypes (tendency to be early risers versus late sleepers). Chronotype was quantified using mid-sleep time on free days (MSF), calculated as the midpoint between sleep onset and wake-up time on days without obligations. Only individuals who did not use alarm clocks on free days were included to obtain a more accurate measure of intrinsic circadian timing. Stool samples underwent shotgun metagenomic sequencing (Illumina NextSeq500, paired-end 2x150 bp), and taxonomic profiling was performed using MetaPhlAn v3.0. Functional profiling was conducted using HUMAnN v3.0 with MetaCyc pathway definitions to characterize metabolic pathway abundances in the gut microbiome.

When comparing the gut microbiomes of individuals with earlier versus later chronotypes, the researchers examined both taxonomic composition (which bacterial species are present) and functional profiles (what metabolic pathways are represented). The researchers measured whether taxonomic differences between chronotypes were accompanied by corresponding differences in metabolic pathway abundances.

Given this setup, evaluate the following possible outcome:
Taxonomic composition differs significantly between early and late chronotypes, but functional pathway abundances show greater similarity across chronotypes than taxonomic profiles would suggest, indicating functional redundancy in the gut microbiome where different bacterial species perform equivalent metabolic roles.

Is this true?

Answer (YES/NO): NO